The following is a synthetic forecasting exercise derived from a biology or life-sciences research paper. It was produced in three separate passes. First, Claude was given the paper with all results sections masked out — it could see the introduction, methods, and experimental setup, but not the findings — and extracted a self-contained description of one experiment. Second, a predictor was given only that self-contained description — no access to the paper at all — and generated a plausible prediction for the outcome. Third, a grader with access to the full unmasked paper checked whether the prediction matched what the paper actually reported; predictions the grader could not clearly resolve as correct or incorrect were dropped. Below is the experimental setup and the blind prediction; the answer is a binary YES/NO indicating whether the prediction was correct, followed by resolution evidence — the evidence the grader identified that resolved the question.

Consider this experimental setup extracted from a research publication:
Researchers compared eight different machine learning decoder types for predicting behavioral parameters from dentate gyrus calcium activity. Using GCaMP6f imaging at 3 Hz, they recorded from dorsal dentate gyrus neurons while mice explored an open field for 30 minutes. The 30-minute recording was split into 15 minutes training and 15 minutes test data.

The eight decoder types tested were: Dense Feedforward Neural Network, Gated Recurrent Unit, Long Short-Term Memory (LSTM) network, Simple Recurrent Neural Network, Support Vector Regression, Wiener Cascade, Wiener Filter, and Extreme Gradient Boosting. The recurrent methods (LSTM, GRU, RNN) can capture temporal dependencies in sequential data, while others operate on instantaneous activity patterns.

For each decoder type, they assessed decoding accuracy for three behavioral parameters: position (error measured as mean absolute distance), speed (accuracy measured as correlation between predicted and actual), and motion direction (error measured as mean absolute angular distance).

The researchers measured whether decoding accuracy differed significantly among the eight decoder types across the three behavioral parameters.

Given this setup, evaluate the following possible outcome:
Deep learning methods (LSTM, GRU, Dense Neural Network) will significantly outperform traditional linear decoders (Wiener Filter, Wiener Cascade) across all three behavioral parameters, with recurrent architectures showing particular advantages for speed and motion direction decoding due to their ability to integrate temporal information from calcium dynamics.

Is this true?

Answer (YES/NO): NO